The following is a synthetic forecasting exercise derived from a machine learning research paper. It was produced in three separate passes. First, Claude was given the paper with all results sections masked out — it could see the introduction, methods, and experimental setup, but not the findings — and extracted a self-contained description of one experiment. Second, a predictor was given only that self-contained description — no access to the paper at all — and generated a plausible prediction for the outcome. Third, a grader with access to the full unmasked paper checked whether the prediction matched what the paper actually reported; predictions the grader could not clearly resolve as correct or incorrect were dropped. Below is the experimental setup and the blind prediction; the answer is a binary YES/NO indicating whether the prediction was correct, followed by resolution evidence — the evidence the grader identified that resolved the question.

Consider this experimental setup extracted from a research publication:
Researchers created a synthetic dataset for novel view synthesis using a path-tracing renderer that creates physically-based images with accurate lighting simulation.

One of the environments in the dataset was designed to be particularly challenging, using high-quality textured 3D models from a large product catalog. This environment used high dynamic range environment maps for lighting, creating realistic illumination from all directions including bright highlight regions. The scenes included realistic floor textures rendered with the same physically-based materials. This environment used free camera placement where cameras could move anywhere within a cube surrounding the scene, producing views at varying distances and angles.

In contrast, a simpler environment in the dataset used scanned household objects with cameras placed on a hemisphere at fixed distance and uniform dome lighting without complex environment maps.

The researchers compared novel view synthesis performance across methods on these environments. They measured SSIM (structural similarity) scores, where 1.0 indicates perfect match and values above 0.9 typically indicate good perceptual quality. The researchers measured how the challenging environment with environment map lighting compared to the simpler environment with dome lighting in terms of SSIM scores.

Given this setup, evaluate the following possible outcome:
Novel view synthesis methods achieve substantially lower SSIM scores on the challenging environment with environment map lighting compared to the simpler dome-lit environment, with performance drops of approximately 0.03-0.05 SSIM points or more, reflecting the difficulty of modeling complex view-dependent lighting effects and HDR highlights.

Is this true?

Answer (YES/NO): YES